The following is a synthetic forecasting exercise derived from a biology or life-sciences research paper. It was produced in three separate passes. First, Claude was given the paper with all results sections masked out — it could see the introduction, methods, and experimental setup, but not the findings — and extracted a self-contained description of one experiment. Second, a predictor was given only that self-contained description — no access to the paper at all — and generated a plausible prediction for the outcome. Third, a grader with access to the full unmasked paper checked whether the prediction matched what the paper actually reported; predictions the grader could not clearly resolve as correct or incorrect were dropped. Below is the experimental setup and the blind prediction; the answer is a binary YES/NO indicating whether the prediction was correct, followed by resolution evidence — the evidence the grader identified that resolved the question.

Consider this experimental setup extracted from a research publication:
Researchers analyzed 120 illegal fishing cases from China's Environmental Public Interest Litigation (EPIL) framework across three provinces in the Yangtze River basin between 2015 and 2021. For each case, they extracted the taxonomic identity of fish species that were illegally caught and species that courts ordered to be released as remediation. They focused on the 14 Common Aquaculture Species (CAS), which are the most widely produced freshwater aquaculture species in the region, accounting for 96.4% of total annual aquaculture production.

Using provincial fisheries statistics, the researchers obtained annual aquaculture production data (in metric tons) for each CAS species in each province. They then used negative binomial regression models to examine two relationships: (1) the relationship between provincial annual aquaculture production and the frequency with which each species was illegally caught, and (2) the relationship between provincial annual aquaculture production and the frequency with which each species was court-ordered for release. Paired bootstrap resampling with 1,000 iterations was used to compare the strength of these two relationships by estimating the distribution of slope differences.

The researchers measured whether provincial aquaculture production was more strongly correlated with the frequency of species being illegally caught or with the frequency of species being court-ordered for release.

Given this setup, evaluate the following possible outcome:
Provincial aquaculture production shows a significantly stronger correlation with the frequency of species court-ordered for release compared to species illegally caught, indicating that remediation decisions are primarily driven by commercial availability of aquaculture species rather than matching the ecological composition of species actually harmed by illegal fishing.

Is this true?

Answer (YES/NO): YES